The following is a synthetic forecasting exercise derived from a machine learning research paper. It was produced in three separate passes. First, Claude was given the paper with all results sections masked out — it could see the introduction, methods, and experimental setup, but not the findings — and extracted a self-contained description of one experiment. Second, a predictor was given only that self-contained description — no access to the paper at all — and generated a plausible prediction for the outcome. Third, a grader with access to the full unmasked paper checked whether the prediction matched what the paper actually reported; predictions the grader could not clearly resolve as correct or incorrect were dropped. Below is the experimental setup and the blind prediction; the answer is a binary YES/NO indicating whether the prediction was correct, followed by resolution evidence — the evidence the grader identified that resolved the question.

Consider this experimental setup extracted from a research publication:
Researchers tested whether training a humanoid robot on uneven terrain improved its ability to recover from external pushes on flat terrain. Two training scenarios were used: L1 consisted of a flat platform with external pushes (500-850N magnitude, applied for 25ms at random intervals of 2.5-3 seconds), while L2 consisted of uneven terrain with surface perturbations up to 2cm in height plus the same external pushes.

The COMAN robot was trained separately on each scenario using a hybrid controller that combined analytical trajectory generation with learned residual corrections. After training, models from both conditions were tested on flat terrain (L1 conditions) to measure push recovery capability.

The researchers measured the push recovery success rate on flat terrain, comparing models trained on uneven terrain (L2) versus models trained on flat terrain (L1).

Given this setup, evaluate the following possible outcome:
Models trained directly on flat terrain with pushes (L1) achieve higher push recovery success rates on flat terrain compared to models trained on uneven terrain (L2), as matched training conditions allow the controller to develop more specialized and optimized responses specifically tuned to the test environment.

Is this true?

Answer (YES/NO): NO